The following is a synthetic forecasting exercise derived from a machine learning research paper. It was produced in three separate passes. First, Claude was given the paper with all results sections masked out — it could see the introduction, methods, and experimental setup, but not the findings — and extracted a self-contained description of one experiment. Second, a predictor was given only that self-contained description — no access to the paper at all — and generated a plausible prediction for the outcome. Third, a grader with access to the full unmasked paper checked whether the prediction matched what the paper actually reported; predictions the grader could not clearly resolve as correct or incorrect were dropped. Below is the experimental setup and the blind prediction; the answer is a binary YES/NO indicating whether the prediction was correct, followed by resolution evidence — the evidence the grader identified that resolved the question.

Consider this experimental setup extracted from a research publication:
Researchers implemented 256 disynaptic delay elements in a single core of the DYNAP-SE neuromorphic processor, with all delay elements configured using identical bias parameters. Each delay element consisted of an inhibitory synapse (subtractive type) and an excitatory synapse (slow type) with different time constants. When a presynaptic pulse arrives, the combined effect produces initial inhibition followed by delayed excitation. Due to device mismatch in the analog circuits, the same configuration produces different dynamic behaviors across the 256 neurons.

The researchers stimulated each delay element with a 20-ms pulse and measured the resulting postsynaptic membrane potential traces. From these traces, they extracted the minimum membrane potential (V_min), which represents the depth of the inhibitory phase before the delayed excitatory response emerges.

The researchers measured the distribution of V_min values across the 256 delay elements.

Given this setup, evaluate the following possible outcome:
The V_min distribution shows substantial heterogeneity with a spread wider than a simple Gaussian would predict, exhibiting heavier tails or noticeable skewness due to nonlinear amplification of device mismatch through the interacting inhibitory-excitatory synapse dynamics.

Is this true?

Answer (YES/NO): YES